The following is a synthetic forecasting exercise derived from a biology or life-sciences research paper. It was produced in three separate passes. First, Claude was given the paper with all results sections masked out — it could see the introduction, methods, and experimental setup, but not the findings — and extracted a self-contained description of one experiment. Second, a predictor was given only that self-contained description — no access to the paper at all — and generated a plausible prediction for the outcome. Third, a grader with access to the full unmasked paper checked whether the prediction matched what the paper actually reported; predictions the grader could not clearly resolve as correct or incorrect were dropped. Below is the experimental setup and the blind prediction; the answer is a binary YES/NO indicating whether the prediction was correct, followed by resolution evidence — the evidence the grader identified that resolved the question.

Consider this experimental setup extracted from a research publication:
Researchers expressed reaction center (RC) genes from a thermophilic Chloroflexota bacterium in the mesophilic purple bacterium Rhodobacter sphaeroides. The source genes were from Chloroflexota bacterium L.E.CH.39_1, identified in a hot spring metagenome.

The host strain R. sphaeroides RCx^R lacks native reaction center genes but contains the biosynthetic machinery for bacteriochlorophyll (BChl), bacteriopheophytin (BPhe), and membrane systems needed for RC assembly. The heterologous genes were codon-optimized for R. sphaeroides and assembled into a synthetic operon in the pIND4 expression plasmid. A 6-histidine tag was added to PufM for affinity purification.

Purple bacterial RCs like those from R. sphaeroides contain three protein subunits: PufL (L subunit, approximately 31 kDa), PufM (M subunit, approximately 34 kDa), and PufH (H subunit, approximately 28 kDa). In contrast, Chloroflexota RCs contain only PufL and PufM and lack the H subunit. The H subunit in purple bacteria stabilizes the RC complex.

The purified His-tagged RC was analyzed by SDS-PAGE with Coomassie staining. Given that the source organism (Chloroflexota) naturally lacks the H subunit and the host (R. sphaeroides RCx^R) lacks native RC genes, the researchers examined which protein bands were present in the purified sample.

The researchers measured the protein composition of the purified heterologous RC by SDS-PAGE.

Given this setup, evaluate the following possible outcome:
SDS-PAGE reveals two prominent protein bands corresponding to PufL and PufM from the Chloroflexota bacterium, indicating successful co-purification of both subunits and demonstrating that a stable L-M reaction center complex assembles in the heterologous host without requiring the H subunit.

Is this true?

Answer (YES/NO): NO